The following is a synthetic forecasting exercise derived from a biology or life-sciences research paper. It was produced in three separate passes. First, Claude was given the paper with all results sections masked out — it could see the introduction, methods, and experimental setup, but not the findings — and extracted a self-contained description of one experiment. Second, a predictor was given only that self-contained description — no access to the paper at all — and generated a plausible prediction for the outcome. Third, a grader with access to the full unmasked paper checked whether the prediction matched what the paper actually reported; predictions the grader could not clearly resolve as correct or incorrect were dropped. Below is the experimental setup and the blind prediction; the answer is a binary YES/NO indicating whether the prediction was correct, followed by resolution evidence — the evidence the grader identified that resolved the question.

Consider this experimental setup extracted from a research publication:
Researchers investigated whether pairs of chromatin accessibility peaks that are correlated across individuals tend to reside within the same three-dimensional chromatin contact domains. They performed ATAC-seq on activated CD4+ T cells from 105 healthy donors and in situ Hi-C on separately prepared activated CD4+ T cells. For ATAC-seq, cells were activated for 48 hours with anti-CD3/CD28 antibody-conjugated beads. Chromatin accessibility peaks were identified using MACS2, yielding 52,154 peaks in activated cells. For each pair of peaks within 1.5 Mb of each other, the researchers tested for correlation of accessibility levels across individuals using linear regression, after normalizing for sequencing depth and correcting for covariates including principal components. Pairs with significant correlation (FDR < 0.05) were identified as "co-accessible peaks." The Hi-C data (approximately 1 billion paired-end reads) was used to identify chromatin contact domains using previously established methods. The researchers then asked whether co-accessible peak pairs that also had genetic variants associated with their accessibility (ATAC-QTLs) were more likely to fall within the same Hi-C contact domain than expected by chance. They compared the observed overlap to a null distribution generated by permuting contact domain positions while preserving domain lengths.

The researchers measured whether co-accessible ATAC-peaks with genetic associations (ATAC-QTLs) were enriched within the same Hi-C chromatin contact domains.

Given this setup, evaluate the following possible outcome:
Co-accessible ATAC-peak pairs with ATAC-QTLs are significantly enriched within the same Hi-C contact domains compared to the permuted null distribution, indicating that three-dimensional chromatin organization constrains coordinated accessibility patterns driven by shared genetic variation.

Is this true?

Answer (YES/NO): YES